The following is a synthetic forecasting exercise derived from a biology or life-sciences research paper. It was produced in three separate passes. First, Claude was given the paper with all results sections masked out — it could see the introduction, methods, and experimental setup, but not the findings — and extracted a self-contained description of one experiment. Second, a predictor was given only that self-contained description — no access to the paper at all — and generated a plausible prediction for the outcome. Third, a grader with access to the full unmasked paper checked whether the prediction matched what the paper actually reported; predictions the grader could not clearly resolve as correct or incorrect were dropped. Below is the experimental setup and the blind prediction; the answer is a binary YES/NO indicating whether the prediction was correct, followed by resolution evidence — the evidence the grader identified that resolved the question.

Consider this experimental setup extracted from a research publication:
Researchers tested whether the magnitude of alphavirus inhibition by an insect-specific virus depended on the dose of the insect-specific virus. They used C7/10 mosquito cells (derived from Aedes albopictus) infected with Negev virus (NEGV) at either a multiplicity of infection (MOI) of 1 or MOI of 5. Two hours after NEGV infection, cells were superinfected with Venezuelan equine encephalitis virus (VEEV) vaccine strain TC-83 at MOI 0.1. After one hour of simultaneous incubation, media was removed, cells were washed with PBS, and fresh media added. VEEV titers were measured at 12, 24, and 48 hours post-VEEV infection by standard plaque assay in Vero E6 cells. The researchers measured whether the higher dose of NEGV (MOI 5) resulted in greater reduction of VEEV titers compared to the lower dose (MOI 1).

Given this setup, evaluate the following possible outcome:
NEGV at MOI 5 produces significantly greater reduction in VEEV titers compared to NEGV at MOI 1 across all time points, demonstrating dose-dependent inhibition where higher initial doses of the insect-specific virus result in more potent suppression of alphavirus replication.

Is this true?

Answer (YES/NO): NO